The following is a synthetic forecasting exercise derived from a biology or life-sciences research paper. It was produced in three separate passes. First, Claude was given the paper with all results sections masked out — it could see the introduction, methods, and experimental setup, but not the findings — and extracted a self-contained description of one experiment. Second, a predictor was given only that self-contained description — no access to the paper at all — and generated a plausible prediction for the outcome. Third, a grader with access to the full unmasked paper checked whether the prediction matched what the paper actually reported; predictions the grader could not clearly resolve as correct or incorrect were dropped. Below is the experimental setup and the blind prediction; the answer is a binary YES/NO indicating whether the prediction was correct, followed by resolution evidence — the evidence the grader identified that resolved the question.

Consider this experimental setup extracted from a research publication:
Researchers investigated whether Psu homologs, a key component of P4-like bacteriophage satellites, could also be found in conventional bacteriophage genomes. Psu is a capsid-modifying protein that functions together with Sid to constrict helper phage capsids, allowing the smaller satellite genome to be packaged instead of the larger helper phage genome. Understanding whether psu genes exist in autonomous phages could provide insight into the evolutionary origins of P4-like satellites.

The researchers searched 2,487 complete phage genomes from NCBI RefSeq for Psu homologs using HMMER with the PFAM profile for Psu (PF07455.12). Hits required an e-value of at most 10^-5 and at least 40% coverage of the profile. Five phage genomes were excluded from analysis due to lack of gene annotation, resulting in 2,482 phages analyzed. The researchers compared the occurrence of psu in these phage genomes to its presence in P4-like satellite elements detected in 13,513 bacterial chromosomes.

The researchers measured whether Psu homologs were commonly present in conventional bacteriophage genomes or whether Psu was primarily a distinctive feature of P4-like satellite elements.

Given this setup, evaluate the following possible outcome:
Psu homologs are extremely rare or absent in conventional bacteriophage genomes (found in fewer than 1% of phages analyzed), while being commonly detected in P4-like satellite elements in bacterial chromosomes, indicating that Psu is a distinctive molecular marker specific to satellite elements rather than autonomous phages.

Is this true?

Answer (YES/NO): YES